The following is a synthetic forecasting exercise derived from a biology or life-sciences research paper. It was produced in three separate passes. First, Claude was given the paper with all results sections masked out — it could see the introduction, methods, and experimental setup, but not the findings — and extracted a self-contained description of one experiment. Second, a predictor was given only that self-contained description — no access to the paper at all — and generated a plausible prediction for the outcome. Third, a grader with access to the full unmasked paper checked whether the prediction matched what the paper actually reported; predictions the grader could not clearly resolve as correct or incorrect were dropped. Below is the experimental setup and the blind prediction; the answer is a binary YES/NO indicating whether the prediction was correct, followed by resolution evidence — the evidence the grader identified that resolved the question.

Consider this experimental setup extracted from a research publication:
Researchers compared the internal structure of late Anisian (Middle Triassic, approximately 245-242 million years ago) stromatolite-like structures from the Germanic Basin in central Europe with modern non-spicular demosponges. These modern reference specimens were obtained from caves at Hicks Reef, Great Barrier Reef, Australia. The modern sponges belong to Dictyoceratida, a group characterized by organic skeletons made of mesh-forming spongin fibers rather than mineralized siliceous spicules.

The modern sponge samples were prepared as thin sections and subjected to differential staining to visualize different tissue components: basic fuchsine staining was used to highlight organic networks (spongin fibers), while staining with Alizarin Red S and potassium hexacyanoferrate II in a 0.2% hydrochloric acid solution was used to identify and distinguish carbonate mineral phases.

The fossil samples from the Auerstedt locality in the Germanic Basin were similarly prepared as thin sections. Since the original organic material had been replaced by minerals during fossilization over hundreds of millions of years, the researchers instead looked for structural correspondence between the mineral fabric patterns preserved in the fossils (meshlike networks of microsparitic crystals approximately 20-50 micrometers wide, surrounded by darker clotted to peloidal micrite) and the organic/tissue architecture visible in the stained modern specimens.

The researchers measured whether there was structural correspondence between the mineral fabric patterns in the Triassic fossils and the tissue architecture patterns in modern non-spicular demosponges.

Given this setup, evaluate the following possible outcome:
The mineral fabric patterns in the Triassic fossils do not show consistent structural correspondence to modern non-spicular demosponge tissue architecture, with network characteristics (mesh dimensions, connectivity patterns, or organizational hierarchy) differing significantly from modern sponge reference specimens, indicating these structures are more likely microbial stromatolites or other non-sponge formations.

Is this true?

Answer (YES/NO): NO